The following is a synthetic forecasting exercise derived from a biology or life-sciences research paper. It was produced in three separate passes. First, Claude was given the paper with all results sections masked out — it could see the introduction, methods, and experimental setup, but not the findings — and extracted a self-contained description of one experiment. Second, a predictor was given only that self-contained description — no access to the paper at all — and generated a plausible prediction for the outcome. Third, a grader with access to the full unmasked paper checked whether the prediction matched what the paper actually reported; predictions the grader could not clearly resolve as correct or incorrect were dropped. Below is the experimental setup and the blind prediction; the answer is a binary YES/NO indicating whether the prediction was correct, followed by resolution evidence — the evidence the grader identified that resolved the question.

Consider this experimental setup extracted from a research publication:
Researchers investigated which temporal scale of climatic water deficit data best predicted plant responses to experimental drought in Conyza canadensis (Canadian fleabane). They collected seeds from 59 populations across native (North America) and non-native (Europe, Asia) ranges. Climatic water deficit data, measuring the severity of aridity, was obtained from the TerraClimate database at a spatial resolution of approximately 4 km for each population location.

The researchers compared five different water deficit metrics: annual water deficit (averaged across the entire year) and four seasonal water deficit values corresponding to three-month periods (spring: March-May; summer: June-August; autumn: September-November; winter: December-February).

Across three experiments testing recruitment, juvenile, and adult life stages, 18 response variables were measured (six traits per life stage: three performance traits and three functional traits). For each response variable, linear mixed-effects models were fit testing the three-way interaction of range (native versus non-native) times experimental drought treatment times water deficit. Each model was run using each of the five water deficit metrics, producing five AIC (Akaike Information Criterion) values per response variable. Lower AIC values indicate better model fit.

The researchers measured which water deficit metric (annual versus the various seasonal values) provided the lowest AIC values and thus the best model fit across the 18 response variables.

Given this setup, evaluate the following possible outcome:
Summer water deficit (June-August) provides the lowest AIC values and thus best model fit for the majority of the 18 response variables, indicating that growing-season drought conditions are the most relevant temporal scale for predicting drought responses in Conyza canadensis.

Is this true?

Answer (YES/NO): NO